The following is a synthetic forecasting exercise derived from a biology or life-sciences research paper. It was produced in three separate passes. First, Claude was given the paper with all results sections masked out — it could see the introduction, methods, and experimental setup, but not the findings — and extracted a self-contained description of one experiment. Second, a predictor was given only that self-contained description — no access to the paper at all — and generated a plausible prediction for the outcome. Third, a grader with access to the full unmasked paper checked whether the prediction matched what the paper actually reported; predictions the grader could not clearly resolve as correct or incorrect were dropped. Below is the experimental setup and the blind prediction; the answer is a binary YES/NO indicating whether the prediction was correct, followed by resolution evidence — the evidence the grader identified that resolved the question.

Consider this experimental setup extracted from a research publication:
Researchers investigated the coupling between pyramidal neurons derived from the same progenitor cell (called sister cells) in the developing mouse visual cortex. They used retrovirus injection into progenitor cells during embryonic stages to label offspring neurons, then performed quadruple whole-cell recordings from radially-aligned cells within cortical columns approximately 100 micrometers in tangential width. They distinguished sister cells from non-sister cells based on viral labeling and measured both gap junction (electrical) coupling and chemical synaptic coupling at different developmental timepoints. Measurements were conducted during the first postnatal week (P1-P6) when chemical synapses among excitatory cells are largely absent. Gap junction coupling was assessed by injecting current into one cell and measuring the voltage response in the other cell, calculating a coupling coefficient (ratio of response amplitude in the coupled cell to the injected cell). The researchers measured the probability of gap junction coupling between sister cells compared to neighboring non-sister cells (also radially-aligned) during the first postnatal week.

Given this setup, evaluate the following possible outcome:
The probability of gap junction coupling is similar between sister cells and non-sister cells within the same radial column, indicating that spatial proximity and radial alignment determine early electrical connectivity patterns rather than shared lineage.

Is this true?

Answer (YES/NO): NO